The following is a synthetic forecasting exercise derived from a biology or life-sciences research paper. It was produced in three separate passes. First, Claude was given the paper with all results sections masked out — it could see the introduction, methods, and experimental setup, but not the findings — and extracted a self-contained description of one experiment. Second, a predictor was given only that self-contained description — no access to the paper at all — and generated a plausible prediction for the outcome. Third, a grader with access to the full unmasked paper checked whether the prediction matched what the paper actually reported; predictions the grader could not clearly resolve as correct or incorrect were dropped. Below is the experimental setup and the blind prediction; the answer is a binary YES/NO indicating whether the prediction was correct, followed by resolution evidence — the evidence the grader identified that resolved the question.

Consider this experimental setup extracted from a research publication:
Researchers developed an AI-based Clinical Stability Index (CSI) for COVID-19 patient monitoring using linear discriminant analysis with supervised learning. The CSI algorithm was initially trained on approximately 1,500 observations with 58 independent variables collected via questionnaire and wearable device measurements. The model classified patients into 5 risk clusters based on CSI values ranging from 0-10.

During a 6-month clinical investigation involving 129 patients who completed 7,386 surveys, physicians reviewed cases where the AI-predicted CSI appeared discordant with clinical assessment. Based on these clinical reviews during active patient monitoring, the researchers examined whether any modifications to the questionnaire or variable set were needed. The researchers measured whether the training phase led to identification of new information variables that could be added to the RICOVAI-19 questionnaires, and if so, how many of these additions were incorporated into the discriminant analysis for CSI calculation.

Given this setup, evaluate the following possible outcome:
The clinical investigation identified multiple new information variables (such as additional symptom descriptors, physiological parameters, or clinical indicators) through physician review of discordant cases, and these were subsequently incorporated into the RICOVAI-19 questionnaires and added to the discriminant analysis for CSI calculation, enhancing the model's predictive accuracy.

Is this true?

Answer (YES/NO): YES